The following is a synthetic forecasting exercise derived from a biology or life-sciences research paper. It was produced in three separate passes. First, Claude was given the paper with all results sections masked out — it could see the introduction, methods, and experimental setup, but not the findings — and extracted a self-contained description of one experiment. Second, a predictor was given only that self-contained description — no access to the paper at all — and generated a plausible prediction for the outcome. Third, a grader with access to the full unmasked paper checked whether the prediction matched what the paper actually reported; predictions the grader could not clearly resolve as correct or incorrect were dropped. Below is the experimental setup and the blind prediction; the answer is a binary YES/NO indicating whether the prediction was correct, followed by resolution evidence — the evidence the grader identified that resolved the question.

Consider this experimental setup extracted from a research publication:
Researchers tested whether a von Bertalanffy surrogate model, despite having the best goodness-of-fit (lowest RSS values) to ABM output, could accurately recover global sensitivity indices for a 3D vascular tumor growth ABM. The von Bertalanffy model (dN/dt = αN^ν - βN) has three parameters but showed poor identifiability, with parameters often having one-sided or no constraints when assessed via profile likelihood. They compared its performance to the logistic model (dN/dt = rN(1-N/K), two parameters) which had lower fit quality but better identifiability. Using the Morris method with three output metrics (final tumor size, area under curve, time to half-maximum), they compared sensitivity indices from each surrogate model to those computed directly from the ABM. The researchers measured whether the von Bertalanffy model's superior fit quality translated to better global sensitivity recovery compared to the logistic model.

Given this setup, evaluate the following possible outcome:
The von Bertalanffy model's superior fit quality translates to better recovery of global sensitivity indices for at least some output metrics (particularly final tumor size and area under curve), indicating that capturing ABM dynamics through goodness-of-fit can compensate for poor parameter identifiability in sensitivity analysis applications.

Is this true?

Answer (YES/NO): NO